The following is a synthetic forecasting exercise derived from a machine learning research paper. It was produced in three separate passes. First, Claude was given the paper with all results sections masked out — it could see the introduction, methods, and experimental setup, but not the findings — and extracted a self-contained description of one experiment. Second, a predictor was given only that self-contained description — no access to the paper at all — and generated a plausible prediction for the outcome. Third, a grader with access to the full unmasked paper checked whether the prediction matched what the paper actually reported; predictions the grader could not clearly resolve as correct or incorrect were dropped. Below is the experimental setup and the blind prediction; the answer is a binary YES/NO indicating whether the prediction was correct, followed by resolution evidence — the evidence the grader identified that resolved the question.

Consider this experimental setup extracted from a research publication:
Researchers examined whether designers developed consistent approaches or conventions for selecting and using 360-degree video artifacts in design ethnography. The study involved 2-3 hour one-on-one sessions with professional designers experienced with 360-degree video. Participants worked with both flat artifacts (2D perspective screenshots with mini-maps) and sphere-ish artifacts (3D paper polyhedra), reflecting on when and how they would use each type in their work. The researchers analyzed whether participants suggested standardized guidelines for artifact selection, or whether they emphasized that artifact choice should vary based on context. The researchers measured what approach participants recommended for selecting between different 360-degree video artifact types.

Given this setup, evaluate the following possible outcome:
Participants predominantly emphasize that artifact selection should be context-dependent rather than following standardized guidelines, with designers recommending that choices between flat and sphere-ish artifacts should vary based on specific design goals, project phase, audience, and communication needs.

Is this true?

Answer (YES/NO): YES